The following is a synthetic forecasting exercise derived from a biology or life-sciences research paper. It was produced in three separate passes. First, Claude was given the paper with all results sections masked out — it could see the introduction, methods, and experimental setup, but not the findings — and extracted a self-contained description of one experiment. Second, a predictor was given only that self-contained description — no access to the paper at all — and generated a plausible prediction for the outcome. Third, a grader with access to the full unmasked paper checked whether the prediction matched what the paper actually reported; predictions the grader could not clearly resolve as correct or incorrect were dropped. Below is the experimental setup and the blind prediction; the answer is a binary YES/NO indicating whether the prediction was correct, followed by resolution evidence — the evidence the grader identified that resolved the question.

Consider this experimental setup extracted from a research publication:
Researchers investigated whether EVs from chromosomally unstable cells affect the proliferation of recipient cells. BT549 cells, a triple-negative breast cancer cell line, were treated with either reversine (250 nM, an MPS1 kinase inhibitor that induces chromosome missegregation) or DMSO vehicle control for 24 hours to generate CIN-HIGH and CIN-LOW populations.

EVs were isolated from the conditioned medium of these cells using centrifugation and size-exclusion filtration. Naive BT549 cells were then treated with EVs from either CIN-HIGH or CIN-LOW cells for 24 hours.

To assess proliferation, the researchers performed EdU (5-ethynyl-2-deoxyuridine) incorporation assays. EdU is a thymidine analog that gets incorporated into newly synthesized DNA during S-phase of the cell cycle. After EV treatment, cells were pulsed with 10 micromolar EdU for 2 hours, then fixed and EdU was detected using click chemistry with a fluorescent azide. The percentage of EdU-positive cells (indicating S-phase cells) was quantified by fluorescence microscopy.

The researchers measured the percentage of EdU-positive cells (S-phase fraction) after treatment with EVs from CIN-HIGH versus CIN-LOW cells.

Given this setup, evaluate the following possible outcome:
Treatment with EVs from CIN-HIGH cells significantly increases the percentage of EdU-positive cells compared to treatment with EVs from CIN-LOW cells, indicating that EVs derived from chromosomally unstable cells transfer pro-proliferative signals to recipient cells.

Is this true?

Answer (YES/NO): NO